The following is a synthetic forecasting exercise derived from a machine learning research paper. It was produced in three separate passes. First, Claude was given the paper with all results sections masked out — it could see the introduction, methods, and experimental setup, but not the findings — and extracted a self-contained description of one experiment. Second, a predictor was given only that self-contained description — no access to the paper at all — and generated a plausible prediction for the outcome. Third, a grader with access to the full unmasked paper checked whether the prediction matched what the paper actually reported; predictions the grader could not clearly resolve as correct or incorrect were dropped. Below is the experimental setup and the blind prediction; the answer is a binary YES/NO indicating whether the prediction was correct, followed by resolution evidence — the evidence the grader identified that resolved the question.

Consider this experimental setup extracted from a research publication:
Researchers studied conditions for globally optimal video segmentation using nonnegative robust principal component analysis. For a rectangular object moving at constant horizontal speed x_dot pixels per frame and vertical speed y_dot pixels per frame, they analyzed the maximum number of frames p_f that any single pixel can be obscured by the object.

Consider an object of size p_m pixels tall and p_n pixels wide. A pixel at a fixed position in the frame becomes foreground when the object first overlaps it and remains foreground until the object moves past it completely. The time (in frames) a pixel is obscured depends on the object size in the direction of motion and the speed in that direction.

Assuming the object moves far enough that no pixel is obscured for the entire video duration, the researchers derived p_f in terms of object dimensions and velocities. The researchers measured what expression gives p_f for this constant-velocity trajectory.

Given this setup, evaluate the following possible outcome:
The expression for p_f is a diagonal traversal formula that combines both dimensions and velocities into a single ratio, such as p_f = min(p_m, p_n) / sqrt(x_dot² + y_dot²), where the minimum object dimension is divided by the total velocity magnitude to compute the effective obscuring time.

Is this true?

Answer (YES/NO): NO